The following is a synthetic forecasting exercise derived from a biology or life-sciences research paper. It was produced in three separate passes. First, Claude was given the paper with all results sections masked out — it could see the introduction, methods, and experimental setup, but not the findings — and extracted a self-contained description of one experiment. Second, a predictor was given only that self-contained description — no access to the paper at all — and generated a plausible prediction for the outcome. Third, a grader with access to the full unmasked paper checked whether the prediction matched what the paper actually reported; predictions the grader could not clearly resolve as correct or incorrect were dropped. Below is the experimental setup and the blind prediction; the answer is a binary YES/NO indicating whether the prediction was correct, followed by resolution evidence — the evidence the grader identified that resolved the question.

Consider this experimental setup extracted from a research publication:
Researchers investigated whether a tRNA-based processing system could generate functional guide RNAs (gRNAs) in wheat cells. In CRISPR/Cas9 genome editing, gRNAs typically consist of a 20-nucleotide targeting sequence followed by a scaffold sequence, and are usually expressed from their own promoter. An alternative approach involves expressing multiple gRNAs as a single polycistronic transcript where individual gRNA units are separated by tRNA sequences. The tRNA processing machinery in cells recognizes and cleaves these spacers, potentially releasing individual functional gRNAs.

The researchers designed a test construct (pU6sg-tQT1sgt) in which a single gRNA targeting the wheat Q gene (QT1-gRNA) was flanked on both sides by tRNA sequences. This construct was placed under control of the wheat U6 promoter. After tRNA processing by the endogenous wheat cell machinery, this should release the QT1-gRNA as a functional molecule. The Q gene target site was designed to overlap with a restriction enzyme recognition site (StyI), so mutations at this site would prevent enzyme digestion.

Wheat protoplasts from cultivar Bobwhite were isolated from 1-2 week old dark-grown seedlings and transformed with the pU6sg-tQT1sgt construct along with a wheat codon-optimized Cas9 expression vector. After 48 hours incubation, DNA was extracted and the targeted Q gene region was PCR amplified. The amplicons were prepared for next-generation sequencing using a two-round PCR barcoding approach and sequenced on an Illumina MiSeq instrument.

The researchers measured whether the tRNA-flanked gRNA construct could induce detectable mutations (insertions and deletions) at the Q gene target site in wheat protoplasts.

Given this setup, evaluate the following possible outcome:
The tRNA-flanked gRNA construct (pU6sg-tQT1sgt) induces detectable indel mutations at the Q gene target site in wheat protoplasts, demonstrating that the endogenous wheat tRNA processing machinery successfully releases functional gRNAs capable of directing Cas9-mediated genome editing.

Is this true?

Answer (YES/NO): YES